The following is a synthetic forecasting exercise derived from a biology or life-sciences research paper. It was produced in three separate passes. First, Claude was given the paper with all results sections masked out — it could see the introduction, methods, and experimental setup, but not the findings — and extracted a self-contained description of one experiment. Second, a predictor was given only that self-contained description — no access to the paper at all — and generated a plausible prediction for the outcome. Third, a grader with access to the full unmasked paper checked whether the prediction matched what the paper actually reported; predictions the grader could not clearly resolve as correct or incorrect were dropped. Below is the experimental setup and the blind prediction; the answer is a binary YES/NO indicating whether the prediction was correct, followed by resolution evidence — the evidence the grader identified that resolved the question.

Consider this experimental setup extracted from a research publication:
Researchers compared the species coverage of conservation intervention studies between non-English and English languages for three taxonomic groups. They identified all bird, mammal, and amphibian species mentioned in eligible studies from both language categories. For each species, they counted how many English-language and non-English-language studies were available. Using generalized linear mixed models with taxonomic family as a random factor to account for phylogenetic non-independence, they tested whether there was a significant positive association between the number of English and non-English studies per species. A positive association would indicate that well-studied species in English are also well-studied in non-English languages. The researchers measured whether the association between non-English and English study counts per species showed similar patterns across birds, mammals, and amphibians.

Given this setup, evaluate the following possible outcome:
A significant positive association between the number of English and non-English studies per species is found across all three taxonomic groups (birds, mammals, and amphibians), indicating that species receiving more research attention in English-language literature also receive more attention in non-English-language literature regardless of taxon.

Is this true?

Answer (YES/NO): YES